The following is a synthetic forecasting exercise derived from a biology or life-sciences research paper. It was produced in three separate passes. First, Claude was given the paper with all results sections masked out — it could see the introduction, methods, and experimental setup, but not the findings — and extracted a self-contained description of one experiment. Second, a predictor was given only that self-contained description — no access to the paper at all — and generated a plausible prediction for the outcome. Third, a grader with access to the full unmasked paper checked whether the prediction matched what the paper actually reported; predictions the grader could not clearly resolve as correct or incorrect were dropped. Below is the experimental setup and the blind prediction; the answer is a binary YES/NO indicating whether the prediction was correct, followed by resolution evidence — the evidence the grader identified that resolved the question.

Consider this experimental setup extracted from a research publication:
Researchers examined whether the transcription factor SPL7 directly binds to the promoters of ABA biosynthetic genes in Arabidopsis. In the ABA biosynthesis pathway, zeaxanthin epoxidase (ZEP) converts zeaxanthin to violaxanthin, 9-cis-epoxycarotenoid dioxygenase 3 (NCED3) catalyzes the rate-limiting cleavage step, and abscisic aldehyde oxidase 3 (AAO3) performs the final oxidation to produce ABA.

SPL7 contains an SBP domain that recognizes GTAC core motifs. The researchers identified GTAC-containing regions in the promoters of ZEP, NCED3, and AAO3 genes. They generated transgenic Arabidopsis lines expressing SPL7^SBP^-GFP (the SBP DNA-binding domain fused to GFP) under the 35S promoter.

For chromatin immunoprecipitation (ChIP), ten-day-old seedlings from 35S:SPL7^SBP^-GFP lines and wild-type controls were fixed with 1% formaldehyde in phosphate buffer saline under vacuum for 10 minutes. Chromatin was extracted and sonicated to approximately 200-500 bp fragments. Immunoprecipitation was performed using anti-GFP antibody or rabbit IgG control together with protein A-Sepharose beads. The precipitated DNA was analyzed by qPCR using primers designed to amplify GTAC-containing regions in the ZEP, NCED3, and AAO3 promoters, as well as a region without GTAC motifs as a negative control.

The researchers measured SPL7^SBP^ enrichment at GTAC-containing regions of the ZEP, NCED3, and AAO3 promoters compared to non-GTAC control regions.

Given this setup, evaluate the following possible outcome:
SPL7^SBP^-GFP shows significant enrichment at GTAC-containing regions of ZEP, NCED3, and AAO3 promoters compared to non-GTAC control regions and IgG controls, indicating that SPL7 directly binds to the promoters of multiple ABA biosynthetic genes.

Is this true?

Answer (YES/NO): YES